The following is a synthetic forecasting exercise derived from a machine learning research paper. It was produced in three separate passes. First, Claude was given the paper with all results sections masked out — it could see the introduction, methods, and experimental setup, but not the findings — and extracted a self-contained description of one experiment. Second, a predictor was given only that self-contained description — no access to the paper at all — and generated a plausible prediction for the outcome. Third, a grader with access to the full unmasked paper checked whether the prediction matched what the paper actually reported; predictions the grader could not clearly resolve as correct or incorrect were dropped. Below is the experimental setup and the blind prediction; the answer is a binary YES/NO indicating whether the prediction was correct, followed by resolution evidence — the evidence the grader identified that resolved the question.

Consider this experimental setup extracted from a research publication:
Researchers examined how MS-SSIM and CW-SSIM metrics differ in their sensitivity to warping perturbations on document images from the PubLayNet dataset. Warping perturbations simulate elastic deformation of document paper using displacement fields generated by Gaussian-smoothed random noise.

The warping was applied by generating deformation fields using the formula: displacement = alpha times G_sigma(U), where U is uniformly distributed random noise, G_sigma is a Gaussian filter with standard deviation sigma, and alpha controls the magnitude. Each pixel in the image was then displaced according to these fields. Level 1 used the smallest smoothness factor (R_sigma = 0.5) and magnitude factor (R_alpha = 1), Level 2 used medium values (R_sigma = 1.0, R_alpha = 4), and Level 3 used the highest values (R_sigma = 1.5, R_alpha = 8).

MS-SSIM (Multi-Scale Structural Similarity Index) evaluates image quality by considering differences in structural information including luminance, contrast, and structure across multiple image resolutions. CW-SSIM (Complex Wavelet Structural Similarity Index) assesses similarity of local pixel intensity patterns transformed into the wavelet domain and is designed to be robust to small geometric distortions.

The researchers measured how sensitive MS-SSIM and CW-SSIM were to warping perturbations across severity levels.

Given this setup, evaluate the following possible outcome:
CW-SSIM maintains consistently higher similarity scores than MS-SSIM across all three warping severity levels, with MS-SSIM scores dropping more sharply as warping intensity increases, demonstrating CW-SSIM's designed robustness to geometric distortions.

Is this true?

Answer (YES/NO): NO